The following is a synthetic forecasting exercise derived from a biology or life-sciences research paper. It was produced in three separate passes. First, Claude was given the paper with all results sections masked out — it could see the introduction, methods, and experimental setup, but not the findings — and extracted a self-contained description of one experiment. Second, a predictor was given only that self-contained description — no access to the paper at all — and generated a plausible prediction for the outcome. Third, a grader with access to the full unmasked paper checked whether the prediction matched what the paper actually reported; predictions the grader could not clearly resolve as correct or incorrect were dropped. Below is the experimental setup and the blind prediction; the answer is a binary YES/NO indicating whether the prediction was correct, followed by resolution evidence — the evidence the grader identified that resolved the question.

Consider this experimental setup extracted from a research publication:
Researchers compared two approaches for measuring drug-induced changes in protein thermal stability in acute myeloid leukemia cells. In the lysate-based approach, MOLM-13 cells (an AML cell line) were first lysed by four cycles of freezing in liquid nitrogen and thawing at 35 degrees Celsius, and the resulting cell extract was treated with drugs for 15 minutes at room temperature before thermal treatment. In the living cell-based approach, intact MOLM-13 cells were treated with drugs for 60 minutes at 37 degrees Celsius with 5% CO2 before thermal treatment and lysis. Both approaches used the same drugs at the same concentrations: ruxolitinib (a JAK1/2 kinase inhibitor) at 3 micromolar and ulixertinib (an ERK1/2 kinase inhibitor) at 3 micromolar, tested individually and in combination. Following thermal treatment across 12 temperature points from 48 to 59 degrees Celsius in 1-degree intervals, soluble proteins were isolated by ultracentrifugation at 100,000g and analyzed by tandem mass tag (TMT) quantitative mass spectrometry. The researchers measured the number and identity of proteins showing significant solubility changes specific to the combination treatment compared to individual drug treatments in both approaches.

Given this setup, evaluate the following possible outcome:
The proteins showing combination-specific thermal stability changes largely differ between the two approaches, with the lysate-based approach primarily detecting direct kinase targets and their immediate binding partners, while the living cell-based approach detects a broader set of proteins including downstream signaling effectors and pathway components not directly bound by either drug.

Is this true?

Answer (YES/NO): YES